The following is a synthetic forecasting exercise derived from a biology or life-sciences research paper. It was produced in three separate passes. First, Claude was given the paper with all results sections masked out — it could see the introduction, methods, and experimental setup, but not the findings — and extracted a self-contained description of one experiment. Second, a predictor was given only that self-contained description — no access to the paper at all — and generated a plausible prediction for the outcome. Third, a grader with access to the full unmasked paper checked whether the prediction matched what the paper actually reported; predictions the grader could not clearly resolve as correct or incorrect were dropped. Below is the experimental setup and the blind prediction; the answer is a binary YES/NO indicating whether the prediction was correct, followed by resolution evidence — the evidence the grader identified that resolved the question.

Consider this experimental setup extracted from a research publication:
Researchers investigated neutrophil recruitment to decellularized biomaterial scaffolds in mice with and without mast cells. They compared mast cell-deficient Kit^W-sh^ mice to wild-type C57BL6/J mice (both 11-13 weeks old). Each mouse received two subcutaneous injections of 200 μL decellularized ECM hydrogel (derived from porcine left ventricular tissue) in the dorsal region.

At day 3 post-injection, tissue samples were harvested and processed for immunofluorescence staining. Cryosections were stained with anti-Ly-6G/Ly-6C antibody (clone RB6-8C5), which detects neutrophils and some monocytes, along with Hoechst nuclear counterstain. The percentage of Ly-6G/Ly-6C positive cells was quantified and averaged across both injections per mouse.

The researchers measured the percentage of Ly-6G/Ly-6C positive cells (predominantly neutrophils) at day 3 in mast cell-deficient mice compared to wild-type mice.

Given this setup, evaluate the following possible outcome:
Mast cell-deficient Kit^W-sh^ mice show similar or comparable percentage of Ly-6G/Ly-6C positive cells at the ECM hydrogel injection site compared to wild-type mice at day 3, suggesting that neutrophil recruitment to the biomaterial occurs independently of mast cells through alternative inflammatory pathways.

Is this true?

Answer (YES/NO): YES